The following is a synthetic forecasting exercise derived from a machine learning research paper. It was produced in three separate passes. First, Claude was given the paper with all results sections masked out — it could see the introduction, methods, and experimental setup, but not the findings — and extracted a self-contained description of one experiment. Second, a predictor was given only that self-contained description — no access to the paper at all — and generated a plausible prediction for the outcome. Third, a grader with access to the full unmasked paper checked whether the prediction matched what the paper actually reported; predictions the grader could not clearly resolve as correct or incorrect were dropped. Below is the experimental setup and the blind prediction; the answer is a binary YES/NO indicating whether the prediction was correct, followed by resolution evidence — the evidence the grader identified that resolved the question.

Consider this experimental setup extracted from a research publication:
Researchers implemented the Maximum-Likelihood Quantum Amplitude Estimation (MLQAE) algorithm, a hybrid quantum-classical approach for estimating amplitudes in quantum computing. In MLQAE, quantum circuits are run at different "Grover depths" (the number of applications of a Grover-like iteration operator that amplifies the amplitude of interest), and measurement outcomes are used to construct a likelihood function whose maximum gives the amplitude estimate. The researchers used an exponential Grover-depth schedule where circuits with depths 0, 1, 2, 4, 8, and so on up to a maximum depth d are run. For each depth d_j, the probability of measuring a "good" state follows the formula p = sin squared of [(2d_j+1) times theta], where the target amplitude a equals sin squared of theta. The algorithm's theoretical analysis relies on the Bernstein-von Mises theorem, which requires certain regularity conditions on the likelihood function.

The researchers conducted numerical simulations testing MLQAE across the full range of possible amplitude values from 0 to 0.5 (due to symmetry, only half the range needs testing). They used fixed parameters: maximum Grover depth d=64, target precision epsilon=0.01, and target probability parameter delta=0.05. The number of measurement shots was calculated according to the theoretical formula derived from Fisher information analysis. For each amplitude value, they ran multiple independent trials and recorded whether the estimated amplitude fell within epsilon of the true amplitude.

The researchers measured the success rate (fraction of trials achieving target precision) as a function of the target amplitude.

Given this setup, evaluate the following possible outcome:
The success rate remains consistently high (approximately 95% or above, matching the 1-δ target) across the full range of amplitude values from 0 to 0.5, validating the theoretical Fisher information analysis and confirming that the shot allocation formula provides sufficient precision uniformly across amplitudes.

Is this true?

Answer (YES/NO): NO